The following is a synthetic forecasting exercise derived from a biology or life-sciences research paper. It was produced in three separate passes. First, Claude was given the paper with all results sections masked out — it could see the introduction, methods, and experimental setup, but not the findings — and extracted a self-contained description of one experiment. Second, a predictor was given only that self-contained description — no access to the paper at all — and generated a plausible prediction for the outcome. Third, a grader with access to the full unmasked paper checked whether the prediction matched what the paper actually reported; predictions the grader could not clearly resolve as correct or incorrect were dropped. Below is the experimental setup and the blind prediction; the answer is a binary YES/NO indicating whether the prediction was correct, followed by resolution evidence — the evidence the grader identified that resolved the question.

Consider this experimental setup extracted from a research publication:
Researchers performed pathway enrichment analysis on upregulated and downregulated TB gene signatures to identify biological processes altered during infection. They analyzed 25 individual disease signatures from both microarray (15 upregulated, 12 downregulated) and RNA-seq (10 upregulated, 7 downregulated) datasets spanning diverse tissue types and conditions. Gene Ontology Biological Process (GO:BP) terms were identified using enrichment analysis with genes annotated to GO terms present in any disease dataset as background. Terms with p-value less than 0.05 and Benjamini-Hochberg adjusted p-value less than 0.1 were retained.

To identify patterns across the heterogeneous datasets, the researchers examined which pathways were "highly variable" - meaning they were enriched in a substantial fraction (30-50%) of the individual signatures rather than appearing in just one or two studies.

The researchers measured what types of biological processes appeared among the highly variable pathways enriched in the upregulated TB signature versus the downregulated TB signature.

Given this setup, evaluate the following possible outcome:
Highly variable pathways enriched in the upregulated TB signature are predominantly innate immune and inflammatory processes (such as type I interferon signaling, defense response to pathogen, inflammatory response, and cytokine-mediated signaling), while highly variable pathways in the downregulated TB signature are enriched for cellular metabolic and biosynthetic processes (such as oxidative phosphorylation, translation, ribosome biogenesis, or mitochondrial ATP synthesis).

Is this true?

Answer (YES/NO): NO